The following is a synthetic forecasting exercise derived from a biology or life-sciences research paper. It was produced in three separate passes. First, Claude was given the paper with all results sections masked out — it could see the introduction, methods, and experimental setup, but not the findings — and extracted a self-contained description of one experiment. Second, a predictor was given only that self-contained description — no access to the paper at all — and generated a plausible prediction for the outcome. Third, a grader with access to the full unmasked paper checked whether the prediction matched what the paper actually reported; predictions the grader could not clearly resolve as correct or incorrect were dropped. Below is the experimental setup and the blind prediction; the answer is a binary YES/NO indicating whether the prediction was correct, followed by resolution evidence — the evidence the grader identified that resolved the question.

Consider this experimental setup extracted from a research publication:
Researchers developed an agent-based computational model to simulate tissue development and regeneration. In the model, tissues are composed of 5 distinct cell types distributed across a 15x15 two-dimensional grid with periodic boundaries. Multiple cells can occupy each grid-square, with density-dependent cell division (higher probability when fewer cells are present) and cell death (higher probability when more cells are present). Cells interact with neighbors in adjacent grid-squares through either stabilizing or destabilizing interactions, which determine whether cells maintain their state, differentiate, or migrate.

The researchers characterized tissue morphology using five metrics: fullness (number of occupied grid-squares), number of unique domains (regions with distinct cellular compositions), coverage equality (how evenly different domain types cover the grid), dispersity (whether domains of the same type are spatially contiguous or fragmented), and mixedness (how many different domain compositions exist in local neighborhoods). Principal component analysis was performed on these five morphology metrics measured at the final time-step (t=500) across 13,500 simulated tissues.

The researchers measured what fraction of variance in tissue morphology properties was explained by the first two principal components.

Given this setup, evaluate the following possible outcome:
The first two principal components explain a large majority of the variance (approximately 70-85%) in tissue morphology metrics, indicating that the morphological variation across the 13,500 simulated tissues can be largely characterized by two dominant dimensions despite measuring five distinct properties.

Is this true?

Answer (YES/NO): NO